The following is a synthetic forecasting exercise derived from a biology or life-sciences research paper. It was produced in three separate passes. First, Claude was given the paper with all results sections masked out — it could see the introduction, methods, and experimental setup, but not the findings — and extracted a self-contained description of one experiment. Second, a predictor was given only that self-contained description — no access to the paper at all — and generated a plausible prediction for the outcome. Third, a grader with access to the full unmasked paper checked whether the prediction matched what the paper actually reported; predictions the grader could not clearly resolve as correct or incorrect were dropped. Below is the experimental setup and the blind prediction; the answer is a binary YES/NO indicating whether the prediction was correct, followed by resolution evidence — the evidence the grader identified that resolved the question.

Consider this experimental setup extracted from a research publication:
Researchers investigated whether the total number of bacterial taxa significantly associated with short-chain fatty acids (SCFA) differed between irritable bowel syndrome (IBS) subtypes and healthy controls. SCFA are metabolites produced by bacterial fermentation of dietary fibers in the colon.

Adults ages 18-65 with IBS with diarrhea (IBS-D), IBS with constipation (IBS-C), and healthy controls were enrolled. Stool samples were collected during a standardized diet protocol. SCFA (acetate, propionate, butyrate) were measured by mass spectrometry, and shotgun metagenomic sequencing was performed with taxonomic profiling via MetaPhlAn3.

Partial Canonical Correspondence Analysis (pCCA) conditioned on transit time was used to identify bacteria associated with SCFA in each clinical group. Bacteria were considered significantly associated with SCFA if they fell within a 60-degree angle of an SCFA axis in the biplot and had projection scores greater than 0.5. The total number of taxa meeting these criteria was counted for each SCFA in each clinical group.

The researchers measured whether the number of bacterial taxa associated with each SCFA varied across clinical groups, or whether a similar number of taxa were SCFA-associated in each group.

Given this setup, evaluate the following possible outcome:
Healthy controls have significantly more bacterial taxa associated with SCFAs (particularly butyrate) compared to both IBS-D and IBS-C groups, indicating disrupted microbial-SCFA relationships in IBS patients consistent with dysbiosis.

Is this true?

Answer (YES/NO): NO